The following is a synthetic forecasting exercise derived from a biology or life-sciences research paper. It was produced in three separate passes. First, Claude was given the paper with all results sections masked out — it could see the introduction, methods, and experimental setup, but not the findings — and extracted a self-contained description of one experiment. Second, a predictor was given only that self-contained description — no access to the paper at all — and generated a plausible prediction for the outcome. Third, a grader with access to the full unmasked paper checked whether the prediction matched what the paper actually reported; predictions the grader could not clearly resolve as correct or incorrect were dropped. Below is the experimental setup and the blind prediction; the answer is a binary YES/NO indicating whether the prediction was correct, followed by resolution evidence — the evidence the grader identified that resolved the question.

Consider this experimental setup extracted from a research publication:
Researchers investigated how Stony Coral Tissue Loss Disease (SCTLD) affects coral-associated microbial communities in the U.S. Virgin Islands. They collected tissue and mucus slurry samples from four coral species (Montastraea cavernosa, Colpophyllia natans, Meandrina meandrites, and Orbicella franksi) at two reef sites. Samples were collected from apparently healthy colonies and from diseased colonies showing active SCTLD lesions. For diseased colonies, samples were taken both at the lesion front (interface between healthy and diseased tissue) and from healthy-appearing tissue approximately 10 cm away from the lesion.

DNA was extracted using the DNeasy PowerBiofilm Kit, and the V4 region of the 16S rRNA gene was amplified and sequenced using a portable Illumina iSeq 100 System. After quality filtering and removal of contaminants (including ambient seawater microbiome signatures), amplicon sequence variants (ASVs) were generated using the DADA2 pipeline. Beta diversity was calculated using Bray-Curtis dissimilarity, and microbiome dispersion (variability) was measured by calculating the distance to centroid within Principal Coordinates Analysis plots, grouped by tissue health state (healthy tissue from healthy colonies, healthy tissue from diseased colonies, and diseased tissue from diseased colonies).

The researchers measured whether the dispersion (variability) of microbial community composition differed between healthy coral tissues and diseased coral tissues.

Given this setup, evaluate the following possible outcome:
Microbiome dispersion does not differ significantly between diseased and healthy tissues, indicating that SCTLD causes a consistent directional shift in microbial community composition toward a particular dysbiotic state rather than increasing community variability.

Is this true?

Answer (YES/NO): NO